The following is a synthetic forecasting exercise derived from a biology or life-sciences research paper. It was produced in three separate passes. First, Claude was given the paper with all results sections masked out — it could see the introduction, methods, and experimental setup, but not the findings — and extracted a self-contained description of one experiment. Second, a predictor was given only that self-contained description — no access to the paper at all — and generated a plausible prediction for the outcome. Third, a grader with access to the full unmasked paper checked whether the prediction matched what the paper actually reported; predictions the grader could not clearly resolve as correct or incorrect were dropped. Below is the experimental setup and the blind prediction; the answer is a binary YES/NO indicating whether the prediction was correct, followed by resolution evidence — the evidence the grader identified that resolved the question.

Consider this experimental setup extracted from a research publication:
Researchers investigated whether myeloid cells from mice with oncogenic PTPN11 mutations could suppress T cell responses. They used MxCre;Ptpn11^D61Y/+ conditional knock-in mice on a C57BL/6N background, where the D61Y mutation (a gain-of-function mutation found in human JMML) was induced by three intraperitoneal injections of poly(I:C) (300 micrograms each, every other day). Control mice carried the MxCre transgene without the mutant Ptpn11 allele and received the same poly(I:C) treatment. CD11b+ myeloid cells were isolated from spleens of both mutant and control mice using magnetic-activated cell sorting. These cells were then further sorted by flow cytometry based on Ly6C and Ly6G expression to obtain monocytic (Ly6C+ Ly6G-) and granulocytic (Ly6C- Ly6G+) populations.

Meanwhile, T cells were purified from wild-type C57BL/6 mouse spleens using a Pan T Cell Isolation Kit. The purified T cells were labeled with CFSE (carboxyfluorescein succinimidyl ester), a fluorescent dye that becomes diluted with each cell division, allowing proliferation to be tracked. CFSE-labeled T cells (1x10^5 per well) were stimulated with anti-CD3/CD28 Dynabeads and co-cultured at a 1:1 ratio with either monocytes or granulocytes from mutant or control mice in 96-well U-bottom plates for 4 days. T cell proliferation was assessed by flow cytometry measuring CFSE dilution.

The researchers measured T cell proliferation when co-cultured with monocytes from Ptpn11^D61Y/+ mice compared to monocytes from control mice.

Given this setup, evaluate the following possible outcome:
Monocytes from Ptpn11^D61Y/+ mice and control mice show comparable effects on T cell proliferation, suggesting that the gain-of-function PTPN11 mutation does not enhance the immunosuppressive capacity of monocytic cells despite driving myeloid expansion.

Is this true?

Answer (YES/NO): NO